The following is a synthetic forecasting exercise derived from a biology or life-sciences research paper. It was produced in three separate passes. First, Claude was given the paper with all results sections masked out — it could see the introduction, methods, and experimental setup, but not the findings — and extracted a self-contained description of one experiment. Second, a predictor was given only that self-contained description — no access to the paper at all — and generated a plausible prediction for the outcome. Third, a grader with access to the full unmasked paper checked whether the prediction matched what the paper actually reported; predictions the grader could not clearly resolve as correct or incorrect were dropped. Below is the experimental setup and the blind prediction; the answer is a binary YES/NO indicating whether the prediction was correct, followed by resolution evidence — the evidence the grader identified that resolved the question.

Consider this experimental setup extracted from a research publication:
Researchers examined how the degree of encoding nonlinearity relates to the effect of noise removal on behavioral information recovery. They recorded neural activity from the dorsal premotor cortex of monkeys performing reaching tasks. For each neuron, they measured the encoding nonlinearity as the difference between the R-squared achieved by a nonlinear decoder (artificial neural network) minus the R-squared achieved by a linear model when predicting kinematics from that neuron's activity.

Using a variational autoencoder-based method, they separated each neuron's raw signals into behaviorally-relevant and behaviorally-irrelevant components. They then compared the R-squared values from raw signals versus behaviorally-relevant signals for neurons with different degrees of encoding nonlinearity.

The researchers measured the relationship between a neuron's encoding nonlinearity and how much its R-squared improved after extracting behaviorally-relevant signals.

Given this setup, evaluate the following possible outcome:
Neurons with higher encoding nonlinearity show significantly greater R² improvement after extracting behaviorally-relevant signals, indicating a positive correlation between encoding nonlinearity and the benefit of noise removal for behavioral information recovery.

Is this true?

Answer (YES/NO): YES